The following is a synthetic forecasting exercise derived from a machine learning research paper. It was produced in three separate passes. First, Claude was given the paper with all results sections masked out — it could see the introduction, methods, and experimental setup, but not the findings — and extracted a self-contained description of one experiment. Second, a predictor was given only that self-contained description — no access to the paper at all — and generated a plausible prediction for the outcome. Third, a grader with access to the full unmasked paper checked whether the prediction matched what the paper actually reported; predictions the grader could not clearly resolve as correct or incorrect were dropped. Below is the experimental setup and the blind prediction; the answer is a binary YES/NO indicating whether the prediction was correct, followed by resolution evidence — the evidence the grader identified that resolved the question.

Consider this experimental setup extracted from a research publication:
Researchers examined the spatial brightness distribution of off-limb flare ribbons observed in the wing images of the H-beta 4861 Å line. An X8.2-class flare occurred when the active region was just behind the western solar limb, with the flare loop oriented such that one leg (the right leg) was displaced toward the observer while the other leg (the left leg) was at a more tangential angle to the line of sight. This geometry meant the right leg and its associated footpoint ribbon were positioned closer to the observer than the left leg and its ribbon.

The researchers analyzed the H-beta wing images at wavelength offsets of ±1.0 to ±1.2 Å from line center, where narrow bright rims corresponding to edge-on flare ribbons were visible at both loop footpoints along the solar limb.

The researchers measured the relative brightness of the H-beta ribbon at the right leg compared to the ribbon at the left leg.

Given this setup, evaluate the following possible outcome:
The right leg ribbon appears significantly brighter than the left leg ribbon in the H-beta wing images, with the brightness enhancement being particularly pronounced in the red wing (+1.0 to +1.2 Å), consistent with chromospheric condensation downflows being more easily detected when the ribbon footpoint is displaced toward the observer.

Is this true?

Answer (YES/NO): NO